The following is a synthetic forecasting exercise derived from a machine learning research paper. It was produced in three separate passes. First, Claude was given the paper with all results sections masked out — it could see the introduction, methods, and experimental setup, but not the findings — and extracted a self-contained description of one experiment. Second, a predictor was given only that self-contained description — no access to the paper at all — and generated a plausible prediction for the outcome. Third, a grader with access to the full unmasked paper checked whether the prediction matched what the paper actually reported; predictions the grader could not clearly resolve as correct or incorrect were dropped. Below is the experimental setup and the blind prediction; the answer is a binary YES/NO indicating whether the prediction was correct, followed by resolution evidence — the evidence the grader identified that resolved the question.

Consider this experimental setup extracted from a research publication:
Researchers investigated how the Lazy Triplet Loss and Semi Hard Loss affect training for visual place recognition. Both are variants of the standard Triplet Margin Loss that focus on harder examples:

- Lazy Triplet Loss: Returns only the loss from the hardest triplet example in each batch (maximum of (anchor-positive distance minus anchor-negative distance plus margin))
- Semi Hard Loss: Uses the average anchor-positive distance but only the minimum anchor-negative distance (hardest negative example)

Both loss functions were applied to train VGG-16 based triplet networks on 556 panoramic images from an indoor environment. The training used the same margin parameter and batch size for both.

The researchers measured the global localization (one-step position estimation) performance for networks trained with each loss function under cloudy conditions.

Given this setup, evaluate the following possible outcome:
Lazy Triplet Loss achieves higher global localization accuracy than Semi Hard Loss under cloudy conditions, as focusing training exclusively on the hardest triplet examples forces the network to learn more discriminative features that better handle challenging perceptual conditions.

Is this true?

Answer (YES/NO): NO